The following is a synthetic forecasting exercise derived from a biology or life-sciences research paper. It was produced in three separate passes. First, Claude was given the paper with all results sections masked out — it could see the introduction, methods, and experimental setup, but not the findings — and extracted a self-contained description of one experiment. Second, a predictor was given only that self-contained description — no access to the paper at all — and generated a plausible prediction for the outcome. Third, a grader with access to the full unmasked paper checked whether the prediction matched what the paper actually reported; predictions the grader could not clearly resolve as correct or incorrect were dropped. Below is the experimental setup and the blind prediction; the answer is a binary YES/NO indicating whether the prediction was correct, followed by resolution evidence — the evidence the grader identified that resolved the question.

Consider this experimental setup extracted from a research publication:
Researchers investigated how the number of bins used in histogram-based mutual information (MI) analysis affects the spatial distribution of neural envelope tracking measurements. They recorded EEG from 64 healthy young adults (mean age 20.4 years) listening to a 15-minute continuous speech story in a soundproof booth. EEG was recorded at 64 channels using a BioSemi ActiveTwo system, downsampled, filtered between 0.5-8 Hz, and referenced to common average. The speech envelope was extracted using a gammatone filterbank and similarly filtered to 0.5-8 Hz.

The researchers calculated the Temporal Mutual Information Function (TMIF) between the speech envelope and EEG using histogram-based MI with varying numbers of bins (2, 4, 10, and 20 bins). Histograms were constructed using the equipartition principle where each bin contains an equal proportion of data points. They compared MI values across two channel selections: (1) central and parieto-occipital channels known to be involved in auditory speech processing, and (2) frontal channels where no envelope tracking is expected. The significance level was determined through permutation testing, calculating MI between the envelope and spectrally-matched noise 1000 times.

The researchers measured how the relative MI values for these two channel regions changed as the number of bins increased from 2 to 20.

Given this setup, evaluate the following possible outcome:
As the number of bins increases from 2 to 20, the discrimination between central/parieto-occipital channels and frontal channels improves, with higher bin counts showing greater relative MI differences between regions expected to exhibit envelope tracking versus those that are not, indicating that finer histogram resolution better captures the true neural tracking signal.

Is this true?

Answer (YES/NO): NO